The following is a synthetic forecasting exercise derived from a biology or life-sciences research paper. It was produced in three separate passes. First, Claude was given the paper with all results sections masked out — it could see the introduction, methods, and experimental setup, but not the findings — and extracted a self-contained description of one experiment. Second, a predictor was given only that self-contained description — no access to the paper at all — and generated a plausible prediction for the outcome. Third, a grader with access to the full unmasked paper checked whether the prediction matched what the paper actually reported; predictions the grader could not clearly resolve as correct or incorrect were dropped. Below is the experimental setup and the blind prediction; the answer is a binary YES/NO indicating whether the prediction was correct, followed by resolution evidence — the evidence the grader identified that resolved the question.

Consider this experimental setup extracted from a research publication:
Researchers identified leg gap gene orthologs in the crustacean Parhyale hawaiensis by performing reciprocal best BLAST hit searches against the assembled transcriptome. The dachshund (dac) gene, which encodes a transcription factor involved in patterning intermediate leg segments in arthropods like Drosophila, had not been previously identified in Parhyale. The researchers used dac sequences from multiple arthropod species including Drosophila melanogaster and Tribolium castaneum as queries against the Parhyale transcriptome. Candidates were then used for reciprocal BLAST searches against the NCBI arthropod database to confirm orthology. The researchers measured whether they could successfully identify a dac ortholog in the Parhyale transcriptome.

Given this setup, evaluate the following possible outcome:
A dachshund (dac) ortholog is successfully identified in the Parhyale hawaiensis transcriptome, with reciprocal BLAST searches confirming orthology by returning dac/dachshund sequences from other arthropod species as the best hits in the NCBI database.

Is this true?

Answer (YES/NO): YES